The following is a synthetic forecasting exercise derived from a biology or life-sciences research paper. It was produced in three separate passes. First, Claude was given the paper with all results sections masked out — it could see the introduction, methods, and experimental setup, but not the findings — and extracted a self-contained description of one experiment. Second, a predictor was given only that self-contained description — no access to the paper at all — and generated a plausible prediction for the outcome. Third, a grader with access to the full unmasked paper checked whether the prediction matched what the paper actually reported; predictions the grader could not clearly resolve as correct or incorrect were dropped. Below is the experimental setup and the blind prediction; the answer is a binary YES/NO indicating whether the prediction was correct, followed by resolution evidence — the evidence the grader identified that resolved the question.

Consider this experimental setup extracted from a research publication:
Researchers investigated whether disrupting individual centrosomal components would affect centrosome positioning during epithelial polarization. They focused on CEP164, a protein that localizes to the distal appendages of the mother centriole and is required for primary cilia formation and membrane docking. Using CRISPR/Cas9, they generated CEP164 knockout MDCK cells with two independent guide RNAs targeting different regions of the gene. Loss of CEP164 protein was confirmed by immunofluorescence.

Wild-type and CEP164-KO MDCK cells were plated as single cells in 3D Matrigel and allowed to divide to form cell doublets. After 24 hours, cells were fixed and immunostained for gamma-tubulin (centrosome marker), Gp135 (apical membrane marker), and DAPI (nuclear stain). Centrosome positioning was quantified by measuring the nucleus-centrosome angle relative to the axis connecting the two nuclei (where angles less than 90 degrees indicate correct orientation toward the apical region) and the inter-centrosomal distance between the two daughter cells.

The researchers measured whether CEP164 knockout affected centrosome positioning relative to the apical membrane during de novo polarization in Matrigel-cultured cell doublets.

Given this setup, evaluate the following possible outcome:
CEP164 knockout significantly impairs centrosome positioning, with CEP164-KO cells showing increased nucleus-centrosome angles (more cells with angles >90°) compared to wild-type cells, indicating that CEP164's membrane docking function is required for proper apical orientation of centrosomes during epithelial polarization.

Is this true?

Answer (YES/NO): NO